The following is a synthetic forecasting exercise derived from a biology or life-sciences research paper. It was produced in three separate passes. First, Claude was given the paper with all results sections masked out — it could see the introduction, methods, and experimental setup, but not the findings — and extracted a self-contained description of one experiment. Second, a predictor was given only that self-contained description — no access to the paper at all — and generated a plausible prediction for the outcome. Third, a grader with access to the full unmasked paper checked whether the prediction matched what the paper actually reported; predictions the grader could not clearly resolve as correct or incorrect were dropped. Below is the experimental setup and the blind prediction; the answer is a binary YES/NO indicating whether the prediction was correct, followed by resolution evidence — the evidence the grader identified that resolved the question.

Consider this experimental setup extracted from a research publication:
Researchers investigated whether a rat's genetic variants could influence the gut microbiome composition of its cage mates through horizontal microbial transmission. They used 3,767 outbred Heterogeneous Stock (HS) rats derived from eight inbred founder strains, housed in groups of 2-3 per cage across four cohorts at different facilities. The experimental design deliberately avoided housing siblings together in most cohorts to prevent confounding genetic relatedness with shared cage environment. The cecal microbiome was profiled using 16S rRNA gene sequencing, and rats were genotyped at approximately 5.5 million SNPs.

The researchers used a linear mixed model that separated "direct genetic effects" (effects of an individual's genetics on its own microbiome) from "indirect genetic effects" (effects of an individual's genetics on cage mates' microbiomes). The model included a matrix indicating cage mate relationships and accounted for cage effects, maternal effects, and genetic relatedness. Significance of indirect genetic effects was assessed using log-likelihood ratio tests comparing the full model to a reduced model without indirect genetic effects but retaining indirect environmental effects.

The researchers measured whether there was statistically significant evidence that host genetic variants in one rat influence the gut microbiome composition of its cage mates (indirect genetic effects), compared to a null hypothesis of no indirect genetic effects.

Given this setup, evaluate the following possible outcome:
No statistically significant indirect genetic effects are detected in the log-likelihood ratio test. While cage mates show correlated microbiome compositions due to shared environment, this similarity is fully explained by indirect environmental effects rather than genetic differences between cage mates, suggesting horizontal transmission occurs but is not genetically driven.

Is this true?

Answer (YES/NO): NO